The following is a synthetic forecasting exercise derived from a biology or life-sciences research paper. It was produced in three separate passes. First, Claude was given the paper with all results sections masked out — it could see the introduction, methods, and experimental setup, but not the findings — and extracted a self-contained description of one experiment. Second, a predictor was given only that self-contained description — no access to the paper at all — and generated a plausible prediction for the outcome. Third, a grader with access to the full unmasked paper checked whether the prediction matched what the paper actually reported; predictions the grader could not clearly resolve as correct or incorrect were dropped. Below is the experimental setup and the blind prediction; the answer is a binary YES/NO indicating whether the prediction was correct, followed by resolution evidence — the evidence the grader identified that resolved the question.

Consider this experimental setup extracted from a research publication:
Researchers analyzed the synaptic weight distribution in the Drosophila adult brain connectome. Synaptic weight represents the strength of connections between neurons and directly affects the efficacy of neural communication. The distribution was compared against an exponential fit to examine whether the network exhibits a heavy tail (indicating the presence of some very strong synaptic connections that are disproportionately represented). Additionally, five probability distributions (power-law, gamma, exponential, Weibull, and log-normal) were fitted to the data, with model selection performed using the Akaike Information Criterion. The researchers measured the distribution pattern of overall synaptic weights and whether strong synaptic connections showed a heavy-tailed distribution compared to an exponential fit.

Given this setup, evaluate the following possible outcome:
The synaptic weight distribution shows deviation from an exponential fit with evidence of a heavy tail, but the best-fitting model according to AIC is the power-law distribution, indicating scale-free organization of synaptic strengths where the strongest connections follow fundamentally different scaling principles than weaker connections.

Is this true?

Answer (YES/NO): NO